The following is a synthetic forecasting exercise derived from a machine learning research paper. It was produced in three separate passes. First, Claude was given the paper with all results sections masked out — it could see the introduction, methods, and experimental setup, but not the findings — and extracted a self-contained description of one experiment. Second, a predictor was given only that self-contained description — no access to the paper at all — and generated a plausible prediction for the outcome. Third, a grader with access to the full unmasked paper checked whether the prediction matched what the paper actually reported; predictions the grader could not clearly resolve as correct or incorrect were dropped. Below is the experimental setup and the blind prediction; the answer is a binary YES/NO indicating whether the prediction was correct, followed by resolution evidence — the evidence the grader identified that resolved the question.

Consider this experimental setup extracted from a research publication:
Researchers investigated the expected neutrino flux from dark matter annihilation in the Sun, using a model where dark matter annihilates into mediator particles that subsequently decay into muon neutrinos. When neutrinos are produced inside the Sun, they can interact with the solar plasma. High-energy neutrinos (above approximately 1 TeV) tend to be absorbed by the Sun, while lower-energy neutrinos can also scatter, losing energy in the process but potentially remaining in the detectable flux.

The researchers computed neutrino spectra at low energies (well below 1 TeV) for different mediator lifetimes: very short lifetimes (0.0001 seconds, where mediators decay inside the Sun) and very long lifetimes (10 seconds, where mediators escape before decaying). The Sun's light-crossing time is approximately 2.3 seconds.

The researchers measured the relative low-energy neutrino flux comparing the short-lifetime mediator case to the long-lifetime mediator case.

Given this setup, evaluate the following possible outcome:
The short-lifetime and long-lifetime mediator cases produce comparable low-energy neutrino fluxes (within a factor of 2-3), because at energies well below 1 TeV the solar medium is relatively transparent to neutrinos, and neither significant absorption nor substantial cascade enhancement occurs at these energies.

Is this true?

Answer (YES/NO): NO